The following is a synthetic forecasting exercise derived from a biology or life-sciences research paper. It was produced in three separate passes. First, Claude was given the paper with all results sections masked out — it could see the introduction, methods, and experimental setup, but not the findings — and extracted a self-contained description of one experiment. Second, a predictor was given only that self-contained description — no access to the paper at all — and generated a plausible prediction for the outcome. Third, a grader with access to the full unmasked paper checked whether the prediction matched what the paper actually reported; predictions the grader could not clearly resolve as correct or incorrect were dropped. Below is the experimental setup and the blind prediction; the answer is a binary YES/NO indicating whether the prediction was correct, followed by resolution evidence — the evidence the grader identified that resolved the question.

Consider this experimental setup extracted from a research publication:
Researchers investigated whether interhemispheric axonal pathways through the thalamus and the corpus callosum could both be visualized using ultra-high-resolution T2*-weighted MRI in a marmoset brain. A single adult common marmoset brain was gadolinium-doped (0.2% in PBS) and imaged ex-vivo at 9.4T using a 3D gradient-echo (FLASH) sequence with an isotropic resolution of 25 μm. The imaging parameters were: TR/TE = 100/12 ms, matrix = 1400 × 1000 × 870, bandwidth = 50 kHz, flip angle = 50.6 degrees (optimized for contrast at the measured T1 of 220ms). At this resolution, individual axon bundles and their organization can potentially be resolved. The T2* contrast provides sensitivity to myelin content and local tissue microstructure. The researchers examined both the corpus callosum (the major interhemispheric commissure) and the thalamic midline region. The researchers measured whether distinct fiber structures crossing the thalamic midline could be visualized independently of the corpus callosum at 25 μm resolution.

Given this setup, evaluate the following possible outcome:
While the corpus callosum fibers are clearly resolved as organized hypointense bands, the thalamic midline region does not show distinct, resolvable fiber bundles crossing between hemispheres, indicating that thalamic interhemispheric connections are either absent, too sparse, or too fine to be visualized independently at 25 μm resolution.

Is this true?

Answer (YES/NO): NO